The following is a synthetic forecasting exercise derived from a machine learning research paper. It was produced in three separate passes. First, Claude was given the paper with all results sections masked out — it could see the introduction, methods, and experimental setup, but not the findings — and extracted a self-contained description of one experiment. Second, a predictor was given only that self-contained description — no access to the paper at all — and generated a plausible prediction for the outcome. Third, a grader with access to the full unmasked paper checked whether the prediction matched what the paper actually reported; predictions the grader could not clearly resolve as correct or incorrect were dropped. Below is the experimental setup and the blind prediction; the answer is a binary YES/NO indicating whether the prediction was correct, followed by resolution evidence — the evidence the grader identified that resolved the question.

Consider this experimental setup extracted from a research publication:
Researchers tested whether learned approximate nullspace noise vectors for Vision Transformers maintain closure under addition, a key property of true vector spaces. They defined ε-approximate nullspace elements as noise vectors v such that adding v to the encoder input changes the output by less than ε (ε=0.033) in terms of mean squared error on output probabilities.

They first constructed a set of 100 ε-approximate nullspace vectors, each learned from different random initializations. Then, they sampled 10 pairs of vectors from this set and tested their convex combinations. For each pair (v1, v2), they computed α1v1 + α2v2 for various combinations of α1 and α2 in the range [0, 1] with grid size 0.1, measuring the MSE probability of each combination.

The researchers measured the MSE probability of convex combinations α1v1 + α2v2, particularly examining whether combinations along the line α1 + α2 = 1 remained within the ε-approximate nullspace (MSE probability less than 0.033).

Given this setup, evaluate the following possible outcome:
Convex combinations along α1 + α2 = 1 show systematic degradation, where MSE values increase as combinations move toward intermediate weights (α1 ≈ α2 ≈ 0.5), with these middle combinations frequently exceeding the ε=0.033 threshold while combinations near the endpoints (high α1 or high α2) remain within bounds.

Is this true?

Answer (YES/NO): NO